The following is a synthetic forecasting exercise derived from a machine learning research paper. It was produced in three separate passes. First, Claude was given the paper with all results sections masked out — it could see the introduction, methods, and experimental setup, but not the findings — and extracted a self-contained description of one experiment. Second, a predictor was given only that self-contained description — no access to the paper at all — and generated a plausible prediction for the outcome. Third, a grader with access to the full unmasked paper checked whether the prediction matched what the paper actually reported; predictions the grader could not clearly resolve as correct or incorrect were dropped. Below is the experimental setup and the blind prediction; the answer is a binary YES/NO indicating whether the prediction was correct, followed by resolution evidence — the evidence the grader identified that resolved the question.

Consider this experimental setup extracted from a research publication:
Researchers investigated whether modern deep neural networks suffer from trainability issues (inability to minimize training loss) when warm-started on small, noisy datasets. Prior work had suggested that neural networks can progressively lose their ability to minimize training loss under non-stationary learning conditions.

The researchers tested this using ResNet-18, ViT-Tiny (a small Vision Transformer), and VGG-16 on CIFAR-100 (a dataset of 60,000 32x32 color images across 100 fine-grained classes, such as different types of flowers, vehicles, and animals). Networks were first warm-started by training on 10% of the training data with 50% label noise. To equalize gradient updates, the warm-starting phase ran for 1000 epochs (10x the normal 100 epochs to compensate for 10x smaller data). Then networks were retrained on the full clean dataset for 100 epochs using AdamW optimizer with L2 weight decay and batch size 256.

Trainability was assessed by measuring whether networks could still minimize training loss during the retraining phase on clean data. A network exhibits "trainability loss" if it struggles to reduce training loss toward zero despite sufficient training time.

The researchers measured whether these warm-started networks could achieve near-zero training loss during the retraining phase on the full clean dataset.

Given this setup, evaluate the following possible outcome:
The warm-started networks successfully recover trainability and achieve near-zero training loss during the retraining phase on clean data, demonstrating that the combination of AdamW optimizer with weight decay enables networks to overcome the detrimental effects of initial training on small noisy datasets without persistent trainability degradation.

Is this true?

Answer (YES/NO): YES